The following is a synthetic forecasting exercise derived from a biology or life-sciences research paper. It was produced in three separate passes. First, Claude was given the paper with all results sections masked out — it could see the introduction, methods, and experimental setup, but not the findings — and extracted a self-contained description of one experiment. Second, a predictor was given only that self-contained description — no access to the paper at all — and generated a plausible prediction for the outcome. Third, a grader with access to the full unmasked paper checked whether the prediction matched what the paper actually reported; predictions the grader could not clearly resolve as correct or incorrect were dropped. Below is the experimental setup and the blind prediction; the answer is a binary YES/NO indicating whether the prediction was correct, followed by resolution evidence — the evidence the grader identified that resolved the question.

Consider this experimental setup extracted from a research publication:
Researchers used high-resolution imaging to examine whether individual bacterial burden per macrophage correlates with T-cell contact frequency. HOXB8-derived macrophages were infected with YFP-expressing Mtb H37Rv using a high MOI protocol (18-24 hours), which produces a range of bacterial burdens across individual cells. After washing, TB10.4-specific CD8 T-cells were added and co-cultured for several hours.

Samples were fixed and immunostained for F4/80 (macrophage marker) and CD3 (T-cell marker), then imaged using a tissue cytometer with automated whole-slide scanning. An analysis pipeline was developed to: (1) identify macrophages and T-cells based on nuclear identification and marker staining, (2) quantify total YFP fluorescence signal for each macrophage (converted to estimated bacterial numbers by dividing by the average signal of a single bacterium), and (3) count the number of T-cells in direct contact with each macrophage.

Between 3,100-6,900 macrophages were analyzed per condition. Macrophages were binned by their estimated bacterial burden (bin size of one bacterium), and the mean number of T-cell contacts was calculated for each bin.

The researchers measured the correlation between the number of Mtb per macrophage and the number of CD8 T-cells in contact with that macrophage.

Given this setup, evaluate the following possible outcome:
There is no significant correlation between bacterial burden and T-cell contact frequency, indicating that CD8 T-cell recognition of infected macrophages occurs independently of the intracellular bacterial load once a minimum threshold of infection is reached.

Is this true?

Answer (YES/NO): NO